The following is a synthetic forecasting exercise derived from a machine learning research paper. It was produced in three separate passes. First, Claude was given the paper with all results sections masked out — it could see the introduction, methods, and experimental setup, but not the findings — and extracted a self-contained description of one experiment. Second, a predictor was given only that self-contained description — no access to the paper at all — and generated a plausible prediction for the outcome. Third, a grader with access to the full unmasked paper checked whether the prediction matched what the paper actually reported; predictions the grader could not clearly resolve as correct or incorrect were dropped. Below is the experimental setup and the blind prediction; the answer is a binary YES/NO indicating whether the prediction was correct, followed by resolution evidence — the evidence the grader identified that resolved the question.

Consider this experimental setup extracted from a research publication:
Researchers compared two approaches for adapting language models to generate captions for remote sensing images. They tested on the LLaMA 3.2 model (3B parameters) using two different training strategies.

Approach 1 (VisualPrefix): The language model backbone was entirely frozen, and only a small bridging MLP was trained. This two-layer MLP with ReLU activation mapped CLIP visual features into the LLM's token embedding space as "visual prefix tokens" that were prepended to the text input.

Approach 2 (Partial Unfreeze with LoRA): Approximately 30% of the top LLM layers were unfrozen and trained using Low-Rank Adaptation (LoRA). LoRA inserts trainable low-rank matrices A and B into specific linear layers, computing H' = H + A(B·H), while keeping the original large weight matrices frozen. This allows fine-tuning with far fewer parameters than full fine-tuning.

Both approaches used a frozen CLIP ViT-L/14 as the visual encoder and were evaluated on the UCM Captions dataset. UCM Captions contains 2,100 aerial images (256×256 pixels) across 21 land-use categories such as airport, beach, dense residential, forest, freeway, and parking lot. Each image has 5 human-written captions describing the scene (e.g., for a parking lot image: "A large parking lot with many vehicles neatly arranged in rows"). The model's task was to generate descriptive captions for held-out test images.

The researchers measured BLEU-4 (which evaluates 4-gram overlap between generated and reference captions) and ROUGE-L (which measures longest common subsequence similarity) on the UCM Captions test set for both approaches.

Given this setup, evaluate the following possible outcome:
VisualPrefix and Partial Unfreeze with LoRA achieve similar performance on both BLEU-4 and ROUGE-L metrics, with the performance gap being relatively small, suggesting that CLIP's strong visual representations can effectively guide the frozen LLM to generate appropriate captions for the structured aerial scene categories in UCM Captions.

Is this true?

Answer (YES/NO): NO